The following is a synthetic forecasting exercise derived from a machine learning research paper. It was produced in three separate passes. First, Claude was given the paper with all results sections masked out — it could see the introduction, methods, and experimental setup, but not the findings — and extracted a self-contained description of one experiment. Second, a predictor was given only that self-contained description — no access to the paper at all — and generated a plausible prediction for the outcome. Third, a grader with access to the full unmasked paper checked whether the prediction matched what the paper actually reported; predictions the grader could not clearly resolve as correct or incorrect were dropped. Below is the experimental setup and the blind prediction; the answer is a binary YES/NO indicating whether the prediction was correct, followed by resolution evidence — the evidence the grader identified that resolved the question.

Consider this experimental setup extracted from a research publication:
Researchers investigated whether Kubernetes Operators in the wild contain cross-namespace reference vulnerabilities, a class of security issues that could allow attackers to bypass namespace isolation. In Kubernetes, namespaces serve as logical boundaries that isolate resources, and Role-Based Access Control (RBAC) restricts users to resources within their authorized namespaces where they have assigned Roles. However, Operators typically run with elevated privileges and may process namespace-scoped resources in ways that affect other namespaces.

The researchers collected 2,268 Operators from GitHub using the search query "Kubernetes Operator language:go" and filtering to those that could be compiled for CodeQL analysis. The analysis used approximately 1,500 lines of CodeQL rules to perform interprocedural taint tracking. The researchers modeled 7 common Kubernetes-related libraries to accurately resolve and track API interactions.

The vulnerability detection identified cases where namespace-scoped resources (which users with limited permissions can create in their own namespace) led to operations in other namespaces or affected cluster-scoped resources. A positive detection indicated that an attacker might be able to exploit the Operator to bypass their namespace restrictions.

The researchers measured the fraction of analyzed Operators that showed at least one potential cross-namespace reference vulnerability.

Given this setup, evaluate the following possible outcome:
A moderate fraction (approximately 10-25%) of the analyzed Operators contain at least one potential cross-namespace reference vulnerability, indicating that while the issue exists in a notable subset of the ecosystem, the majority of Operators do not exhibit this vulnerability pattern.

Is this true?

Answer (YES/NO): YES